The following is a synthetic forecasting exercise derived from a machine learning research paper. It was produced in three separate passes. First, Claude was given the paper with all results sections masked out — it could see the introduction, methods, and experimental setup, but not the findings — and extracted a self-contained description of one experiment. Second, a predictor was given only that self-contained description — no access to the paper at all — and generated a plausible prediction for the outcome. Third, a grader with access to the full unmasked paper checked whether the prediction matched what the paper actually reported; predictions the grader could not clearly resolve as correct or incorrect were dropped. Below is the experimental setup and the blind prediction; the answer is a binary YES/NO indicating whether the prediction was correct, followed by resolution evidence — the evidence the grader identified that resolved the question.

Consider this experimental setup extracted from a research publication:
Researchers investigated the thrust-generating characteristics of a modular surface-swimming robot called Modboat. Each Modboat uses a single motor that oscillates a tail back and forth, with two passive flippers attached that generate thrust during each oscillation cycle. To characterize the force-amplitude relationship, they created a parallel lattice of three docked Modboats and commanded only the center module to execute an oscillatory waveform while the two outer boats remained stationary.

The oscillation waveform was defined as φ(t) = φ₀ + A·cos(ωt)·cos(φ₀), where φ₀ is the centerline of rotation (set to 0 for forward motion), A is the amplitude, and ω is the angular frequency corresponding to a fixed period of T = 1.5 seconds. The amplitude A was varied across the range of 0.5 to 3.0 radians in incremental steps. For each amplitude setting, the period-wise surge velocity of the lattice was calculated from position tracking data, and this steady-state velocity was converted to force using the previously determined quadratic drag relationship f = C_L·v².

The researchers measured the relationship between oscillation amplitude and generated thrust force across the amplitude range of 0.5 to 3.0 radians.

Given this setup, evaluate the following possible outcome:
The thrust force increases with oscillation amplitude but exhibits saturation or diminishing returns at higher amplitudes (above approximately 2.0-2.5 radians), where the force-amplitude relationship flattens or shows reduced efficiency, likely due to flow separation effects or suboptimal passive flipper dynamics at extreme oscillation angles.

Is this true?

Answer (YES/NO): NO